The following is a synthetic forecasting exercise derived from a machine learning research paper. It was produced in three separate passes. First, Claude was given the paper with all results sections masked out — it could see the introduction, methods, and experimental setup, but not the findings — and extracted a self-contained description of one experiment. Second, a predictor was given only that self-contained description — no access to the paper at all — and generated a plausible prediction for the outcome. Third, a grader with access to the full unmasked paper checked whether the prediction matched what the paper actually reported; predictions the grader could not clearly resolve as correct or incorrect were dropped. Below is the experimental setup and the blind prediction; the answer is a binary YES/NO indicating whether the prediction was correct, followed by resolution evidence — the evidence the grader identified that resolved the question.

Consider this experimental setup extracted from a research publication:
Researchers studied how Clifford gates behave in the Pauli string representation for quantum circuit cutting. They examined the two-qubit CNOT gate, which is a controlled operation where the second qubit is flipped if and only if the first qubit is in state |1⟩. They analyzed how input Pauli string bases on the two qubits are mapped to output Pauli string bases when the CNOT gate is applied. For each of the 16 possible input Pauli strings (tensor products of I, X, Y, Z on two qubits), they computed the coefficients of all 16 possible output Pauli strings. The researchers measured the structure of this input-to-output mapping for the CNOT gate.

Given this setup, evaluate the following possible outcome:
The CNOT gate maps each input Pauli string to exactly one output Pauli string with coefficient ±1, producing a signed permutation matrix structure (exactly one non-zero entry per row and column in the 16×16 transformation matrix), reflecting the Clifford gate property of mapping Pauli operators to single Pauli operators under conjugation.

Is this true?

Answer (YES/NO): YES